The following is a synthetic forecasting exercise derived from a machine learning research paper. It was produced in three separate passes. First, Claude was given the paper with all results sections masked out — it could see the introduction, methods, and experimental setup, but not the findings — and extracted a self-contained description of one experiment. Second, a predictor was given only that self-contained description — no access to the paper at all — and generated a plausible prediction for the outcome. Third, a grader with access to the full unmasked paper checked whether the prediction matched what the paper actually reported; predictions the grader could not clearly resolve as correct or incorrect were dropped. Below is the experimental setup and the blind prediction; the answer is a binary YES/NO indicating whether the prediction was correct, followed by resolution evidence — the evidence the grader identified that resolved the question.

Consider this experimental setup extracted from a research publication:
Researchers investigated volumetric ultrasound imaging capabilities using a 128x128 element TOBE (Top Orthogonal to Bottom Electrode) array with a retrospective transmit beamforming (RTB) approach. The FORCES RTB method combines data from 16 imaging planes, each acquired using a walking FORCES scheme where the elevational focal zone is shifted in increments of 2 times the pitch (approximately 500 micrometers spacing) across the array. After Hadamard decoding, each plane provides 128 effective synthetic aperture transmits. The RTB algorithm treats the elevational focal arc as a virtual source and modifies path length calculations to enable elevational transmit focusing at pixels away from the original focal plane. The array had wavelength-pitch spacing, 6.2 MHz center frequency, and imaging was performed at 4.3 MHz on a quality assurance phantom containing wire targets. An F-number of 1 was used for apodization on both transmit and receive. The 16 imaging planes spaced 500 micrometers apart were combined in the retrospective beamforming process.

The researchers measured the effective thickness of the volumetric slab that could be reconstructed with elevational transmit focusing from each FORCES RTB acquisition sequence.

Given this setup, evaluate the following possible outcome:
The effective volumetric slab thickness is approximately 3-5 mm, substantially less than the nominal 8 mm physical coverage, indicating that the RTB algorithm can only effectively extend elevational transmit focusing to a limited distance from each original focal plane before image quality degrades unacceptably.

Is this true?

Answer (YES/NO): NO